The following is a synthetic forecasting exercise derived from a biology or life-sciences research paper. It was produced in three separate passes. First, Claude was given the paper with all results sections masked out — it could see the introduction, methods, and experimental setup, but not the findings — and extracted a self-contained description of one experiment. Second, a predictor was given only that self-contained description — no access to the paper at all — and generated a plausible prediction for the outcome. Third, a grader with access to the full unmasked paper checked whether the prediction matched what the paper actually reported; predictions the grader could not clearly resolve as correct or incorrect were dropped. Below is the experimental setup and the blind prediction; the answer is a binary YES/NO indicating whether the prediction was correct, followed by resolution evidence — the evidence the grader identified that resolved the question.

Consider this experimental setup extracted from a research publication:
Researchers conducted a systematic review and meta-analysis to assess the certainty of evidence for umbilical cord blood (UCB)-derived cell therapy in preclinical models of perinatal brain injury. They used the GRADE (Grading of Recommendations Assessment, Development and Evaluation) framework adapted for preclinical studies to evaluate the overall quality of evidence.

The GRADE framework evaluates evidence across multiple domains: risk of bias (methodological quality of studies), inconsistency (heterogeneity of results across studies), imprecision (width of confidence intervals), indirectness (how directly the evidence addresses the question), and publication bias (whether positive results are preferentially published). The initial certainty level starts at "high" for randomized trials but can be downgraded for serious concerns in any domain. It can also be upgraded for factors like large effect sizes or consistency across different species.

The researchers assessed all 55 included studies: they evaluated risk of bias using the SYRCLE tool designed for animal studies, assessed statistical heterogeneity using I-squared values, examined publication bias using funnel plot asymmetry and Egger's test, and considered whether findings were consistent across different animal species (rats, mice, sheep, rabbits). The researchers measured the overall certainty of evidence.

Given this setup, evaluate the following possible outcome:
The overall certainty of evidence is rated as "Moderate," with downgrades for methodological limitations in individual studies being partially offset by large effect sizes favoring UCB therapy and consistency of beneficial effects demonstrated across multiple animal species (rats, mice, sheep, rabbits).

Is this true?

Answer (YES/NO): NO